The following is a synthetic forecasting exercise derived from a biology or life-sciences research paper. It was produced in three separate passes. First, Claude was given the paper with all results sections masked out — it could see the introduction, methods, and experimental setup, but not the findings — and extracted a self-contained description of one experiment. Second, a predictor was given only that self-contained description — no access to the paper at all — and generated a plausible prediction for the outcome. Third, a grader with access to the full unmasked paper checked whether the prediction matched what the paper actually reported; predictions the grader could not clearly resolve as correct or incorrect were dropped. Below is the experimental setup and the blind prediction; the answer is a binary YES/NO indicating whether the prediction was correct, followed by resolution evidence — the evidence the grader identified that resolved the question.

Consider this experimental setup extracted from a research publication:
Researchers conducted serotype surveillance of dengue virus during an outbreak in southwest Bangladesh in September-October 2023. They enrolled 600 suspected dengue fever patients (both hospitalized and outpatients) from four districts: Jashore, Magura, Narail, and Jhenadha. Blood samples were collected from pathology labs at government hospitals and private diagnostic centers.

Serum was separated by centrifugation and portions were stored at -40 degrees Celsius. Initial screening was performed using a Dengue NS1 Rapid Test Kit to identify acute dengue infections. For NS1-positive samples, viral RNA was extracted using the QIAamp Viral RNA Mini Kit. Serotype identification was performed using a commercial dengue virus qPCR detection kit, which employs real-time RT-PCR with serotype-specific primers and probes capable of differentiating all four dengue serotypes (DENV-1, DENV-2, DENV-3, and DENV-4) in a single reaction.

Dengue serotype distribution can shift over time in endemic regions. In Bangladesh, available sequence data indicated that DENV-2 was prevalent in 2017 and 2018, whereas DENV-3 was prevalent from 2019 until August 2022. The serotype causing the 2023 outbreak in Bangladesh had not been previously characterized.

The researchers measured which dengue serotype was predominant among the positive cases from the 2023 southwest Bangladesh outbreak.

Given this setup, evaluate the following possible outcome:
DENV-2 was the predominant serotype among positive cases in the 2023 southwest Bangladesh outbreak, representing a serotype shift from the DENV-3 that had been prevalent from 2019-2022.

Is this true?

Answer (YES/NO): YES